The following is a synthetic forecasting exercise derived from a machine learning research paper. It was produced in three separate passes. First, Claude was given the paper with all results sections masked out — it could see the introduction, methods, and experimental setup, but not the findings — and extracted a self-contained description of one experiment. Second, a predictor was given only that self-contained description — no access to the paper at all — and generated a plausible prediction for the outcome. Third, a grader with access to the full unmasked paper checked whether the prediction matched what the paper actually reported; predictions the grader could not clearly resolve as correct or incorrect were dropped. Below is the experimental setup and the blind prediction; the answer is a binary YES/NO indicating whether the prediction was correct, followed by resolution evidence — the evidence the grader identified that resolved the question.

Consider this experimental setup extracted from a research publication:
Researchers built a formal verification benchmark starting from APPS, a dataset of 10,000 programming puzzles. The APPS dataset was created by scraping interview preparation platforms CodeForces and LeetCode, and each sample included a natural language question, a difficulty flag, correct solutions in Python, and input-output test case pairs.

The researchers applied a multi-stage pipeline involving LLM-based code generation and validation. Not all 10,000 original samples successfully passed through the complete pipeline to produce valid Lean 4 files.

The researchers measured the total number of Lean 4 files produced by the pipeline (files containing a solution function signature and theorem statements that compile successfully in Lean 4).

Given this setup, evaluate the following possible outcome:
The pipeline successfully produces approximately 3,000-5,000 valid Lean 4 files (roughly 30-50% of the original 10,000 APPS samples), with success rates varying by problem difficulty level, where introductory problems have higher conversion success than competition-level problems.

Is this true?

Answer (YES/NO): YES